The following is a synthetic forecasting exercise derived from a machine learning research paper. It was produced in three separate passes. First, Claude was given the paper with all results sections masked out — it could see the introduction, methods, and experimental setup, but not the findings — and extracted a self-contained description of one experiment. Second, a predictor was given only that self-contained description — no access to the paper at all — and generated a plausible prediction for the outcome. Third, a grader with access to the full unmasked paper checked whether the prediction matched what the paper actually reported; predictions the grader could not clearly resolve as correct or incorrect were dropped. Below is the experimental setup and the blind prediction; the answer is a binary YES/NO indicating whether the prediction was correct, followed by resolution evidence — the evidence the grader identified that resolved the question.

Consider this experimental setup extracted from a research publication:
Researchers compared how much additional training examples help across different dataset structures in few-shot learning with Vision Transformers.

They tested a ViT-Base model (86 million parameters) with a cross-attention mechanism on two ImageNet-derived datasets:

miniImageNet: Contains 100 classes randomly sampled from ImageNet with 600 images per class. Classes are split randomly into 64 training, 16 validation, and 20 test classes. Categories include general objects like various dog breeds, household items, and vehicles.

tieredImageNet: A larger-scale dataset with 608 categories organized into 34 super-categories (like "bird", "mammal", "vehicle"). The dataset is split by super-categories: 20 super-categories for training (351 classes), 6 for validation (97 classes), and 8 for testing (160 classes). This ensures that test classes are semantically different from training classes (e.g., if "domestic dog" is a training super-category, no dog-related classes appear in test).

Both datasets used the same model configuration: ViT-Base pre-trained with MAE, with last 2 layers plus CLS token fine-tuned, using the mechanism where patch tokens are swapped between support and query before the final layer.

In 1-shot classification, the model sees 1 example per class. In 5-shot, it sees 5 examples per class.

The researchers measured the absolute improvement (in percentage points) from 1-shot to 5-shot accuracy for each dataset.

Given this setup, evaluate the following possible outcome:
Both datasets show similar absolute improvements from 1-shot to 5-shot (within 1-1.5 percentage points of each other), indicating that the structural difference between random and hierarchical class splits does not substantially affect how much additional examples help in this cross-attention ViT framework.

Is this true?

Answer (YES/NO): NO